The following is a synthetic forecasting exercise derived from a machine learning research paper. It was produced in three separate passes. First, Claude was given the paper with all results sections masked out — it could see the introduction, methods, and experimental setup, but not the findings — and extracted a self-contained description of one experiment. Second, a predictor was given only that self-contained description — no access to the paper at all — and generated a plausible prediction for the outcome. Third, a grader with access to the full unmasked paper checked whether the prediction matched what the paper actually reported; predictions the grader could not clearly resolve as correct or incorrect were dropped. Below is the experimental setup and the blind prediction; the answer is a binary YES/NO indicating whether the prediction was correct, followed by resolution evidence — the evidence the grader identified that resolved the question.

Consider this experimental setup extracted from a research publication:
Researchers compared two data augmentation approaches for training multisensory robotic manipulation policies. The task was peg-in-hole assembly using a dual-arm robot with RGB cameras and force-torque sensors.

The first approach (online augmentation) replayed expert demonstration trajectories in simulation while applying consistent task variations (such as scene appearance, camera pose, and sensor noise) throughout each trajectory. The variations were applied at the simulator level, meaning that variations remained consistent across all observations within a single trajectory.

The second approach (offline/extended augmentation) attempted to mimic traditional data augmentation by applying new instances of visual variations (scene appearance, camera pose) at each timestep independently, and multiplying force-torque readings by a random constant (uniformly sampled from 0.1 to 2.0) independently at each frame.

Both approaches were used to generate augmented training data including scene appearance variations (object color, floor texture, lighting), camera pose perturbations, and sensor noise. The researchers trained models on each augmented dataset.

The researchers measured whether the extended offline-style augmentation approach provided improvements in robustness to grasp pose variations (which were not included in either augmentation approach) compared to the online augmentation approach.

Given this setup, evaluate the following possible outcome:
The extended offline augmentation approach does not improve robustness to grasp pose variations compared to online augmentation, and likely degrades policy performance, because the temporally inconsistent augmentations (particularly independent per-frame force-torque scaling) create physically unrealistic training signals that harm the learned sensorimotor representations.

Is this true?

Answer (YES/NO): NO